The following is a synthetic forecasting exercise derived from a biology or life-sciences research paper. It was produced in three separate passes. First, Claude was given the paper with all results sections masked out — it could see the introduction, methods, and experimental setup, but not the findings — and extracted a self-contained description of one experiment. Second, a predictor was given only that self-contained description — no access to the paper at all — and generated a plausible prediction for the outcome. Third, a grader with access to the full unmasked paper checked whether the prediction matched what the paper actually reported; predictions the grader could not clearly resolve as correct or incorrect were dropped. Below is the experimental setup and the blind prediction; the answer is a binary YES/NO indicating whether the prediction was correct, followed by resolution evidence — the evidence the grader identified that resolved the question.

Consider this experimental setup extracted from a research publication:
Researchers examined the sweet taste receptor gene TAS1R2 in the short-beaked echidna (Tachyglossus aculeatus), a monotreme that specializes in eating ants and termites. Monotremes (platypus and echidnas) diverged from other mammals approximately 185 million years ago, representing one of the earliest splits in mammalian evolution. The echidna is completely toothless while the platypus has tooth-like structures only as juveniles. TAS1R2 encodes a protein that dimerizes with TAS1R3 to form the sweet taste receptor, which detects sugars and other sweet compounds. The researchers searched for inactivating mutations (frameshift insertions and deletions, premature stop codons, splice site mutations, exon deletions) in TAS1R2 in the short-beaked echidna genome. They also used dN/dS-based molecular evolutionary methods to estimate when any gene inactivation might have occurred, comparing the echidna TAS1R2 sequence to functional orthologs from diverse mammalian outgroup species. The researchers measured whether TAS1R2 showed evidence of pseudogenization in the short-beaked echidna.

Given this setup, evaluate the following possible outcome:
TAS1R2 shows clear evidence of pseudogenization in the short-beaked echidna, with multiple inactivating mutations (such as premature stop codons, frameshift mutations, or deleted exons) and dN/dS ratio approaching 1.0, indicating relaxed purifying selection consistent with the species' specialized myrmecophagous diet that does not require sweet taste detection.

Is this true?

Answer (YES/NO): NO